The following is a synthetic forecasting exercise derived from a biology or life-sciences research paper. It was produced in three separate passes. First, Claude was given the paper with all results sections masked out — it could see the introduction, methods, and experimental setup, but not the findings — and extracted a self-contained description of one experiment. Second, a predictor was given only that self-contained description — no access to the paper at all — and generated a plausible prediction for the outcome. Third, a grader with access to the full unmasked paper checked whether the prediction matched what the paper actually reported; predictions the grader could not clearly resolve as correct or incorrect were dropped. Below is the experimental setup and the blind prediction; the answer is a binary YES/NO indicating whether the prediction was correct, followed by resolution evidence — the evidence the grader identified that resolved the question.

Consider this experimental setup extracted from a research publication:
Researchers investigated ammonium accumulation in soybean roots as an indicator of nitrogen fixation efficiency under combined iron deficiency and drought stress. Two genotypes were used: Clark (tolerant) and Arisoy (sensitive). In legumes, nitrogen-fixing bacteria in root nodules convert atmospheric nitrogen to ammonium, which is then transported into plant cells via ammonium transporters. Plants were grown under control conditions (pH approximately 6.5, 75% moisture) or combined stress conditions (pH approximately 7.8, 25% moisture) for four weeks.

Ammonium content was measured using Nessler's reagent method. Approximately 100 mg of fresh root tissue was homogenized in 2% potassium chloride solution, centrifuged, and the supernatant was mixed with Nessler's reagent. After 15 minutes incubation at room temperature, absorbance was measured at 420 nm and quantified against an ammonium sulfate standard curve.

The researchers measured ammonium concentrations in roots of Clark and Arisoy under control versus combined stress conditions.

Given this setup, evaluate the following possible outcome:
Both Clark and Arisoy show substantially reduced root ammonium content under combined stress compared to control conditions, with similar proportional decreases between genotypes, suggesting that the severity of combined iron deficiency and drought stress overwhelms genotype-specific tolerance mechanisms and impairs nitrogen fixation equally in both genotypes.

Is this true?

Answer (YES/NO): NO